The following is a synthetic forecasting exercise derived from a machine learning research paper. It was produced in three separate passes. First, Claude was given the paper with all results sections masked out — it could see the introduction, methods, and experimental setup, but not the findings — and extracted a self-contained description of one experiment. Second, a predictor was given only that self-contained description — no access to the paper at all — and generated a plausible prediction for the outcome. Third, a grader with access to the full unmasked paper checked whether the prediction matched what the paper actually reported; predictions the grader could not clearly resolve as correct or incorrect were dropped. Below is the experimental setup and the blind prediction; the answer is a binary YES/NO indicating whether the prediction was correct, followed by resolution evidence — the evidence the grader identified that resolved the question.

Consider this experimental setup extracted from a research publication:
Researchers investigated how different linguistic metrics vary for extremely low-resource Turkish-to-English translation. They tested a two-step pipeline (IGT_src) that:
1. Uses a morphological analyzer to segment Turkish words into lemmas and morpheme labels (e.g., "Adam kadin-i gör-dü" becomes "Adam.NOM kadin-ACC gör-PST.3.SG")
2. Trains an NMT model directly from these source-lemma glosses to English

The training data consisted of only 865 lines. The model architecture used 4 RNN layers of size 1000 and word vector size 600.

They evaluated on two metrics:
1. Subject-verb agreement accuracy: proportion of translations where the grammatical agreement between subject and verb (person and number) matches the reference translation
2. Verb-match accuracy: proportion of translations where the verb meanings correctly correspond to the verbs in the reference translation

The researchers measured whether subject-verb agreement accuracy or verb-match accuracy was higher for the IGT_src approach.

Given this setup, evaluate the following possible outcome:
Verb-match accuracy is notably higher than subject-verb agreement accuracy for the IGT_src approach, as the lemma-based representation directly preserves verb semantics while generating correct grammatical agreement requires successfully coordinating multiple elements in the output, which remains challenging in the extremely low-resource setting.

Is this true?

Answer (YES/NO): NO